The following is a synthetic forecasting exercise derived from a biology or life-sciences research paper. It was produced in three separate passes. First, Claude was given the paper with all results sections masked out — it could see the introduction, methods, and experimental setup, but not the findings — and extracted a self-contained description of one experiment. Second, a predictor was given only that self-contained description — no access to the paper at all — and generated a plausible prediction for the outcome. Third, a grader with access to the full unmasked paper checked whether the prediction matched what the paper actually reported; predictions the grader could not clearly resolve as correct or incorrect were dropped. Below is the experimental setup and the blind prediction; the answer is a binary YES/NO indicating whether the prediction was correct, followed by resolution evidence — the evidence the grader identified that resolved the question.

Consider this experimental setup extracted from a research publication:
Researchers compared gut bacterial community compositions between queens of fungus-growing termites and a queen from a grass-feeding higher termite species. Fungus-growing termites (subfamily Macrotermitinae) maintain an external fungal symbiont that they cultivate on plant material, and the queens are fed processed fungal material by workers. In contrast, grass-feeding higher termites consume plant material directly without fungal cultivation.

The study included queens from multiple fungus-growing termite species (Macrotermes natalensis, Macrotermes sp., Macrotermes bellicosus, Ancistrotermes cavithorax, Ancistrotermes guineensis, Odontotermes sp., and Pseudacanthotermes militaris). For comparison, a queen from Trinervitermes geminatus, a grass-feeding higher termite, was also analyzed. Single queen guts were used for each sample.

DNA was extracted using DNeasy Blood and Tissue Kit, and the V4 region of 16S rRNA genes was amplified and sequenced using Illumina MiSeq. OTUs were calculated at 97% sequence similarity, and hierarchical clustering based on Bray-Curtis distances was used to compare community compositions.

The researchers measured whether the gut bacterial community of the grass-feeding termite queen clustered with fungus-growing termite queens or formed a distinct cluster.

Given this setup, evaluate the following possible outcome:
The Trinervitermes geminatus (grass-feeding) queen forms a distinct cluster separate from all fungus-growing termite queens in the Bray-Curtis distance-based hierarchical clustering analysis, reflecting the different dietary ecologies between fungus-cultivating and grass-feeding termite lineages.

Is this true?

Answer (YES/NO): YES